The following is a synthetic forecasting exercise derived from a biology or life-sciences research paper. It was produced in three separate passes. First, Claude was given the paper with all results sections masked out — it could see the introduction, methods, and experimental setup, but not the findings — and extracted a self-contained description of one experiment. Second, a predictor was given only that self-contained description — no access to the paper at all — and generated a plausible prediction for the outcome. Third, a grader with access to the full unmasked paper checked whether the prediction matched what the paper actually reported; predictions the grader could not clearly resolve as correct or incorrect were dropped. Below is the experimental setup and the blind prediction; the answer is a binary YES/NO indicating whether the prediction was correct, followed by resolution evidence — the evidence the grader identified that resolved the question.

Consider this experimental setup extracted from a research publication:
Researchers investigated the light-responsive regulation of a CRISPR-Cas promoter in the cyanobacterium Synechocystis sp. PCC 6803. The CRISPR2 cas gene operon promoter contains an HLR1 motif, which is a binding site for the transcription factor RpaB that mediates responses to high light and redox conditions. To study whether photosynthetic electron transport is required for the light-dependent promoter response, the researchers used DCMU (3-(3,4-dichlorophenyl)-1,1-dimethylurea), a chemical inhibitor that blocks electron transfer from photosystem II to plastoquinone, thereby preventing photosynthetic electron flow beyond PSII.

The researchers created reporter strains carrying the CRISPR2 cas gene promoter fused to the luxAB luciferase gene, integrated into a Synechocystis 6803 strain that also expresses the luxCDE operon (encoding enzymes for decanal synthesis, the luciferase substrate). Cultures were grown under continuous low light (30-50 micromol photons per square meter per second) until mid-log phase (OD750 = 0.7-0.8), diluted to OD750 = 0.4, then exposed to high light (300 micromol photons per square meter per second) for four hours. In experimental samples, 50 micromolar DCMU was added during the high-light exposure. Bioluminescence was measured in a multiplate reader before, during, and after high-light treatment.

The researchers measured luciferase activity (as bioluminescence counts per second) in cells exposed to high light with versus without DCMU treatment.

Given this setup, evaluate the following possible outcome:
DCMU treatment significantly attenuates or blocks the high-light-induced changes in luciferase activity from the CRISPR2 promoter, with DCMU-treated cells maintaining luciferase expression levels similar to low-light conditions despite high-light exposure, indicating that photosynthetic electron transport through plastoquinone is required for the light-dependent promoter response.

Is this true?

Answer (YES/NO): NO